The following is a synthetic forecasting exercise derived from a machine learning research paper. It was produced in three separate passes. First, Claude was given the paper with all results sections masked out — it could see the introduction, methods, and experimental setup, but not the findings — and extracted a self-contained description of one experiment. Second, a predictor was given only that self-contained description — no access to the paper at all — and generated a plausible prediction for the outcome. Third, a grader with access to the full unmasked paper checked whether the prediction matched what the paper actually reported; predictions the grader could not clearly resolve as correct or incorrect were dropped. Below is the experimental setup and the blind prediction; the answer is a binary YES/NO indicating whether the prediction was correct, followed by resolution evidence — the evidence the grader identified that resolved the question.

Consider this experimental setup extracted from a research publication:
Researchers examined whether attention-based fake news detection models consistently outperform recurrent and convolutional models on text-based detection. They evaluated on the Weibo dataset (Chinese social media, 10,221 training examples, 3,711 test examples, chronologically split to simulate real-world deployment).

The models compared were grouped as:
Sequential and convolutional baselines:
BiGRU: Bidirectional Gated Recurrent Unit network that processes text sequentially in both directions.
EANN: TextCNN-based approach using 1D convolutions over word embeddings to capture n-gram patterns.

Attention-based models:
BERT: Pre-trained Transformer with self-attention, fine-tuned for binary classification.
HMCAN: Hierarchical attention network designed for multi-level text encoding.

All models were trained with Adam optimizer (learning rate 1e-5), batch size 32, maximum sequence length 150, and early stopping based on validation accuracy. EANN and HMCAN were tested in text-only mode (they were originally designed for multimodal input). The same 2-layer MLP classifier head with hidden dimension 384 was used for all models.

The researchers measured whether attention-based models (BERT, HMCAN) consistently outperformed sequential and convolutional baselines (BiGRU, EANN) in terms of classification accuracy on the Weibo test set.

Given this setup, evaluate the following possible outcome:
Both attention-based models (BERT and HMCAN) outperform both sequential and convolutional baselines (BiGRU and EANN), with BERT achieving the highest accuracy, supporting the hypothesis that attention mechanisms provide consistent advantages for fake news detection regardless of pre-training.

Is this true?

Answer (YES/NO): YES